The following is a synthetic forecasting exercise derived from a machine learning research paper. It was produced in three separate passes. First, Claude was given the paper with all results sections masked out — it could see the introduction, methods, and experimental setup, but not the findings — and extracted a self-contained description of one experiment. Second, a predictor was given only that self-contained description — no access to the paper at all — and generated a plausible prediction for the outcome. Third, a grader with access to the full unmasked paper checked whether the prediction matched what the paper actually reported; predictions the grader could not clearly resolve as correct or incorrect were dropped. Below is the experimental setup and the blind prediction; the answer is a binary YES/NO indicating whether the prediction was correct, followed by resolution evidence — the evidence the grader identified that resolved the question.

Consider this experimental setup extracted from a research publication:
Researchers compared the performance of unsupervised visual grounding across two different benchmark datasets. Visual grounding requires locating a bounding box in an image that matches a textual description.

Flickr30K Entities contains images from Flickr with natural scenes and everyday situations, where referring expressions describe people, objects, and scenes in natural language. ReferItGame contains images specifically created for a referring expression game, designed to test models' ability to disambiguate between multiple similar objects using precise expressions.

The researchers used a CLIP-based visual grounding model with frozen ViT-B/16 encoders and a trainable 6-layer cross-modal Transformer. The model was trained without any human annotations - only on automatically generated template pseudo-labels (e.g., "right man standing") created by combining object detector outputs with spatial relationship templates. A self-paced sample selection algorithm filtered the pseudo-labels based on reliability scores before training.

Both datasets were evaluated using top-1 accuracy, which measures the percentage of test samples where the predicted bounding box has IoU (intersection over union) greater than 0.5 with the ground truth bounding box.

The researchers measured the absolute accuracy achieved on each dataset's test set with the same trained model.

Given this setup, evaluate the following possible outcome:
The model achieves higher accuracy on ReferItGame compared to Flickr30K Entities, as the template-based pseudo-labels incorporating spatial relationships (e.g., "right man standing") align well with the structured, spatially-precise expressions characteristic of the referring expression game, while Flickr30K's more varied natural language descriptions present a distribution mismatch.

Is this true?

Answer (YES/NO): NO